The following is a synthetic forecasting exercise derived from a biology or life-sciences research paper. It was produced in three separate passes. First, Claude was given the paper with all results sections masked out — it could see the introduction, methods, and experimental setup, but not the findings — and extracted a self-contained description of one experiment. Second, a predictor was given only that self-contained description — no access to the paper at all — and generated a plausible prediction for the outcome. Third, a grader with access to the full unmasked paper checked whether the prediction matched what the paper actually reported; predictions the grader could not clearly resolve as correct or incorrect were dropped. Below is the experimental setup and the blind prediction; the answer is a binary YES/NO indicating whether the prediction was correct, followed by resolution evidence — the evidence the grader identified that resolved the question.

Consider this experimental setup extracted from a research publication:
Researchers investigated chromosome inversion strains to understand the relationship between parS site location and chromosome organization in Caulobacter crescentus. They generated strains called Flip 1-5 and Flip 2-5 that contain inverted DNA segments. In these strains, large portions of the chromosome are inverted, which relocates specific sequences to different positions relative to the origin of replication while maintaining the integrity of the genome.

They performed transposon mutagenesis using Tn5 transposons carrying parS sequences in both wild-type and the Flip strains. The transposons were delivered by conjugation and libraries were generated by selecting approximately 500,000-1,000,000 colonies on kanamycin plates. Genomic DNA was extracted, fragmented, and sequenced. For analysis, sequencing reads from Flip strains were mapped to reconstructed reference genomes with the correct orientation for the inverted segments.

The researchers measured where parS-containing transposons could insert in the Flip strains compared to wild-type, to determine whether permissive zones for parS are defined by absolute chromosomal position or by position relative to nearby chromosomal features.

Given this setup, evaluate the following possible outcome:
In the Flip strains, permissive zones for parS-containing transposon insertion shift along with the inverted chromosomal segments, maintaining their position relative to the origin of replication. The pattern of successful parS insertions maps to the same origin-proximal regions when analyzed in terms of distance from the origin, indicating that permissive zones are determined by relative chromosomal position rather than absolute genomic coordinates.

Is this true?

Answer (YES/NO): NO